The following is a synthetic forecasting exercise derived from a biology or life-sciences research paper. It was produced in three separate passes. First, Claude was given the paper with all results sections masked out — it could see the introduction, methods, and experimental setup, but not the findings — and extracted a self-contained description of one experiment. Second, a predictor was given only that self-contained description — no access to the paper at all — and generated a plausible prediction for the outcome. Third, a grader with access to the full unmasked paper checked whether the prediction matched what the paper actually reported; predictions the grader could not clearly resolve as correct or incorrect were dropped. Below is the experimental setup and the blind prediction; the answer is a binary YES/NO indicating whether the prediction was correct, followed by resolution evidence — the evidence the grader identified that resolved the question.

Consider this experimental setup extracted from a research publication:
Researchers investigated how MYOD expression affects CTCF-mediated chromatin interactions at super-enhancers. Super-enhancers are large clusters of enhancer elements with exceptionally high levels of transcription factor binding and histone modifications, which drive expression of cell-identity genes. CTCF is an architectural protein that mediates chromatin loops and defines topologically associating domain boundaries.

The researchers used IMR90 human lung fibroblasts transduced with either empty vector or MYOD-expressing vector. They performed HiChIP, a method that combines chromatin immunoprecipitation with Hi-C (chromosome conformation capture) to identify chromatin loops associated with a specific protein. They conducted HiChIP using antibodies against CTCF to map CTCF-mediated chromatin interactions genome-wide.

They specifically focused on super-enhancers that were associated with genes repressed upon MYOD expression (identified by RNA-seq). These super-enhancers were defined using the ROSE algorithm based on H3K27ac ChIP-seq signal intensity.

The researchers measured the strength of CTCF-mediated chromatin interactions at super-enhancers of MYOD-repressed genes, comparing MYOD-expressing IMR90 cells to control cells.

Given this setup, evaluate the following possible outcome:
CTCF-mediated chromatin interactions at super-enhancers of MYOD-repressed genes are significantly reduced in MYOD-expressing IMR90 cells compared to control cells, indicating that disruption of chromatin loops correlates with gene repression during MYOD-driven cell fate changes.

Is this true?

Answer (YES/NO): YES